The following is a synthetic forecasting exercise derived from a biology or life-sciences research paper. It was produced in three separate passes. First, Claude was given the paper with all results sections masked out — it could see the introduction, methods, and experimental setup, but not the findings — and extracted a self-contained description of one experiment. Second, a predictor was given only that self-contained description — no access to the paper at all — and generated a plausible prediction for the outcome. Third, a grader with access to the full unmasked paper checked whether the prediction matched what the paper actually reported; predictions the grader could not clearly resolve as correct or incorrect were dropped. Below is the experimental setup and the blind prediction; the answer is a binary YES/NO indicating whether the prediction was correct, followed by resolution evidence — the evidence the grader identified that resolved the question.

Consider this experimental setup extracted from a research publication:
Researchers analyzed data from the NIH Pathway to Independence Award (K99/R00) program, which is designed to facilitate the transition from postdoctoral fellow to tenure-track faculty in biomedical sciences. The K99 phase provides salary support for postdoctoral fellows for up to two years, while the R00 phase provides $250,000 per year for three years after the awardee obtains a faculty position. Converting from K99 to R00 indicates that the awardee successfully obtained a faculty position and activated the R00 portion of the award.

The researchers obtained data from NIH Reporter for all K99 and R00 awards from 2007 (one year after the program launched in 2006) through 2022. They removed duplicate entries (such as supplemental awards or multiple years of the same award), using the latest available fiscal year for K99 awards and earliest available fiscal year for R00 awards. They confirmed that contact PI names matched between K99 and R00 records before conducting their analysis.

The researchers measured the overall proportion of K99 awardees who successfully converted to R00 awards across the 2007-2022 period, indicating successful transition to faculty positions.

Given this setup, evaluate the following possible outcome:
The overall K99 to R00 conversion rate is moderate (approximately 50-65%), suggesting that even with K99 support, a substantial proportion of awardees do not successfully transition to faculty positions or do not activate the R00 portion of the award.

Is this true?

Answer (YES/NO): NO